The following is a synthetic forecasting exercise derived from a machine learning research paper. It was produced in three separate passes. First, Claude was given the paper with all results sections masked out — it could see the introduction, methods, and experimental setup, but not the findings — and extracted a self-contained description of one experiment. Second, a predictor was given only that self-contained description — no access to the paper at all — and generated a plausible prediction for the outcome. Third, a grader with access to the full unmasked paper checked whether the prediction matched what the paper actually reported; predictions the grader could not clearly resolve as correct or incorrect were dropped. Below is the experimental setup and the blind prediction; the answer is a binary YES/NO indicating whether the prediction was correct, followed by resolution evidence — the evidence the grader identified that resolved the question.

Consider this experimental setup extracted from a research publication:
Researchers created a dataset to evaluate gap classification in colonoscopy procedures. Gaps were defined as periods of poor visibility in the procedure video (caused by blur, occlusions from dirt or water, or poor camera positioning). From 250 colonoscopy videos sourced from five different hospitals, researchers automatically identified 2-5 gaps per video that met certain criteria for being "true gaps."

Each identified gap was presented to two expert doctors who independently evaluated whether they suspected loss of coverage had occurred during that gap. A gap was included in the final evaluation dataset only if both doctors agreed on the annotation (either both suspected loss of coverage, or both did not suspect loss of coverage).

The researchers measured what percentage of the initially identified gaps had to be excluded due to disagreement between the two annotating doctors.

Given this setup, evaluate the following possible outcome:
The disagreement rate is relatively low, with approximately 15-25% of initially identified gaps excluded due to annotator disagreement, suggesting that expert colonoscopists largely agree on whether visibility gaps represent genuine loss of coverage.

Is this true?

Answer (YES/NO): YES